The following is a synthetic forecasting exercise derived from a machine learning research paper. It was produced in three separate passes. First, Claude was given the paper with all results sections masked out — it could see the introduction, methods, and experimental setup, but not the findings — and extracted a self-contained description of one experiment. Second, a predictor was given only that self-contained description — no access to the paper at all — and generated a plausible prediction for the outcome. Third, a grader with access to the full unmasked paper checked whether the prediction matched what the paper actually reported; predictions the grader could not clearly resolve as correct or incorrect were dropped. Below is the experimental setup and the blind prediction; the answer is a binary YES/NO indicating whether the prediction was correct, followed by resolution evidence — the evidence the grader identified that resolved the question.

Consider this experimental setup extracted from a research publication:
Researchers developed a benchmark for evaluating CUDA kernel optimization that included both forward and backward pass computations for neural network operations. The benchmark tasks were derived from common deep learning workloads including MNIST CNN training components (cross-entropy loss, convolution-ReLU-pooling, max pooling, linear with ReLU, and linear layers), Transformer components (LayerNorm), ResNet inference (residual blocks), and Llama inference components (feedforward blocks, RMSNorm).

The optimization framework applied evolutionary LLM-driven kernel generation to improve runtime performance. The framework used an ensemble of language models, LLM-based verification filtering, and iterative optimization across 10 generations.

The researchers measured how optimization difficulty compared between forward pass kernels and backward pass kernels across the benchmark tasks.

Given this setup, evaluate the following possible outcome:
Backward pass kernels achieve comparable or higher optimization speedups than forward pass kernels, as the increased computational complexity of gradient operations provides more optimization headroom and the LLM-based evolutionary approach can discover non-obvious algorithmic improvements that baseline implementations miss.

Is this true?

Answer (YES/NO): NO